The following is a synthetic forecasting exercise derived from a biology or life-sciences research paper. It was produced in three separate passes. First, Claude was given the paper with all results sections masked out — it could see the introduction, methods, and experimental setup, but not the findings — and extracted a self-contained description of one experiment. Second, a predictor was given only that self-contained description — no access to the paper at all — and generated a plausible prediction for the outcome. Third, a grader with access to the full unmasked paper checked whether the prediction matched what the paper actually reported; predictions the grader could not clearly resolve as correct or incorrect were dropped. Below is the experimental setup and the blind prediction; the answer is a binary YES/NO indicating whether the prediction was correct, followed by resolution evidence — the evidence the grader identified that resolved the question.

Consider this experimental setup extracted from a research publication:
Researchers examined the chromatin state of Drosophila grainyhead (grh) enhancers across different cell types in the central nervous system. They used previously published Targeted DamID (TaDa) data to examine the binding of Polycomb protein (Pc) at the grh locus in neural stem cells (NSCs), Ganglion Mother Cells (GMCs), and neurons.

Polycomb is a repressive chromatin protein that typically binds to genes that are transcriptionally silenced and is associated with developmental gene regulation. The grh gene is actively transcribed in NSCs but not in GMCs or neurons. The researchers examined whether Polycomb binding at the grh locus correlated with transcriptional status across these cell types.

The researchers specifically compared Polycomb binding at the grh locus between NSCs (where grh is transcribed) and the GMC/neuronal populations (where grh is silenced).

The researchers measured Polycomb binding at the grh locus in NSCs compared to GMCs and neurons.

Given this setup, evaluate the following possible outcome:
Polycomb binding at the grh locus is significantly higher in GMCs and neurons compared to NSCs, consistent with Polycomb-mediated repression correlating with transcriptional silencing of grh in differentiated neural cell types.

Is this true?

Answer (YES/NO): NO